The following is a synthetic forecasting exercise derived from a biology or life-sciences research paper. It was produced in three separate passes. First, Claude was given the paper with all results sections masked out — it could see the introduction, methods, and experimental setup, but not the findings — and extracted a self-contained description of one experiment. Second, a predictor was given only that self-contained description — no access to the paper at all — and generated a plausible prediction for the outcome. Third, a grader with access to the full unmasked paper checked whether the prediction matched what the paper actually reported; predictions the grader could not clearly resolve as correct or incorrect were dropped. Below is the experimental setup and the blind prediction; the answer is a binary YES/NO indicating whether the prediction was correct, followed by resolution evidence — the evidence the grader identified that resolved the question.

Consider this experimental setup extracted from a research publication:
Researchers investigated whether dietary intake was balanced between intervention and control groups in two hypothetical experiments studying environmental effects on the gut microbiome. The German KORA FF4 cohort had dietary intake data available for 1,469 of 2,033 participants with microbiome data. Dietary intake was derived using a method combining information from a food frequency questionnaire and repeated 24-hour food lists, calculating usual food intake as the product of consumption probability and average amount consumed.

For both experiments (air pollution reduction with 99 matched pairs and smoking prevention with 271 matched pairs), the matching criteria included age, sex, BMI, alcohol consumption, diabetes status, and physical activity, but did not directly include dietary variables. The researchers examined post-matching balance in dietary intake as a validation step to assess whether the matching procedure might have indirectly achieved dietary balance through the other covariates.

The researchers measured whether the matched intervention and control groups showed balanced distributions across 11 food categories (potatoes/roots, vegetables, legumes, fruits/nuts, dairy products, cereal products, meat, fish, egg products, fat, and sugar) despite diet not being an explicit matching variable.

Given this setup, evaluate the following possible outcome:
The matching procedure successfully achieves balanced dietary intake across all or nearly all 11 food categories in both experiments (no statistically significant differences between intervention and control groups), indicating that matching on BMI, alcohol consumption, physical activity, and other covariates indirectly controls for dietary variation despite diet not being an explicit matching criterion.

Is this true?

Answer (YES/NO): YES